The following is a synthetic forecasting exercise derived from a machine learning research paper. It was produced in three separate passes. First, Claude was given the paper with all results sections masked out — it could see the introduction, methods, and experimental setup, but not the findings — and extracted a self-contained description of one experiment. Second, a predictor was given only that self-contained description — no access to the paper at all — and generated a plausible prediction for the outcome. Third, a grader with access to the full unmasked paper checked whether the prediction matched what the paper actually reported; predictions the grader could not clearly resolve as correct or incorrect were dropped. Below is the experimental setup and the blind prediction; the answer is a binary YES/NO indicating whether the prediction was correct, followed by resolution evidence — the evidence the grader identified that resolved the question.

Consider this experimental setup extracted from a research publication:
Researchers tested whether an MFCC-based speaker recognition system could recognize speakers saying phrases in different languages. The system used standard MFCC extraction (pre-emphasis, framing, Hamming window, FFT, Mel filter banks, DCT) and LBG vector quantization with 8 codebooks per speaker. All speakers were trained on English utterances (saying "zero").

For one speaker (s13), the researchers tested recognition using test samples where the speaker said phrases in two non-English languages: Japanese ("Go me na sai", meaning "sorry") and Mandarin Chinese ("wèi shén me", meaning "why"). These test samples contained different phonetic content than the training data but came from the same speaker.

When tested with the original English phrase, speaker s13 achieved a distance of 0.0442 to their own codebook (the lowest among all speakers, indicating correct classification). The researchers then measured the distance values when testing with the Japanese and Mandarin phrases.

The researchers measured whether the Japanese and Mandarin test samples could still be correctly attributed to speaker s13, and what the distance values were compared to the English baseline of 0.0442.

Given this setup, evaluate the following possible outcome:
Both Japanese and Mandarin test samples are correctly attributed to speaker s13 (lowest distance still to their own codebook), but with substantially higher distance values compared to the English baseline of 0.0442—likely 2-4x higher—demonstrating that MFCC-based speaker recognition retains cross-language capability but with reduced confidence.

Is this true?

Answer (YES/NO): NO